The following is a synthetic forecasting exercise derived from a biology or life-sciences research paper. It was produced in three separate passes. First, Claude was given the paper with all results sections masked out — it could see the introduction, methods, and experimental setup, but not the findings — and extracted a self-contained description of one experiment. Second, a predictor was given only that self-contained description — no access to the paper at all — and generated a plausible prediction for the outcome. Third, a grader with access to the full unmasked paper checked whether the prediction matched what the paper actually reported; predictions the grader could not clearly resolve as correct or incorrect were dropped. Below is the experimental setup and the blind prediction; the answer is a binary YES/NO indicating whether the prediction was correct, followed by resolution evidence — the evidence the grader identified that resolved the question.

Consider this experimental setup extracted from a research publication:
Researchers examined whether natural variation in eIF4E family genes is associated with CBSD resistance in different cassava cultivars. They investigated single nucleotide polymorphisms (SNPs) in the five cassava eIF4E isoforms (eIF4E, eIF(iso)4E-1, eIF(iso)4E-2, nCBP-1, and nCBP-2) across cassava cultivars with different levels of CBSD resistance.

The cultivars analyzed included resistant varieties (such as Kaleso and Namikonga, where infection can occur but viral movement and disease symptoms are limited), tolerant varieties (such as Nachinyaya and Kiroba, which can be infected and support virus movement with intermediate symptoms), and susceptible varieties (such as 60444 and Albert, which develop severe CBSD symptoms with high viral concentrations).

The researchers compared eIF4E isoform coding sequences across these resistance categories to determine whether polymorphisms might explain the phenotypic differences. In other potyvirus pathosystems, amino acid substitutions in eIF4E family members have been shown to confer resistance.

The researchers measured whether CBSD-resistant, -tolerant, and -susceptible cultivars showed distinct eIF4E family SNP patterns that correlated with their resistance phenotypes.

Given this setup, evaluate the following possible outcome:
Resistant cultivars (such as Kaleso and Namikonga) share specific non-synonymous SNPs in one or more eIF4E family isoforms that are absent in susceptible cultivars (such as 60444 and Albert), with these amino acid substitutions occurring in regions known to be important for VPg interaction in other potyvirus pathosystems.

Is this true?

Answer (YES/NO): NO